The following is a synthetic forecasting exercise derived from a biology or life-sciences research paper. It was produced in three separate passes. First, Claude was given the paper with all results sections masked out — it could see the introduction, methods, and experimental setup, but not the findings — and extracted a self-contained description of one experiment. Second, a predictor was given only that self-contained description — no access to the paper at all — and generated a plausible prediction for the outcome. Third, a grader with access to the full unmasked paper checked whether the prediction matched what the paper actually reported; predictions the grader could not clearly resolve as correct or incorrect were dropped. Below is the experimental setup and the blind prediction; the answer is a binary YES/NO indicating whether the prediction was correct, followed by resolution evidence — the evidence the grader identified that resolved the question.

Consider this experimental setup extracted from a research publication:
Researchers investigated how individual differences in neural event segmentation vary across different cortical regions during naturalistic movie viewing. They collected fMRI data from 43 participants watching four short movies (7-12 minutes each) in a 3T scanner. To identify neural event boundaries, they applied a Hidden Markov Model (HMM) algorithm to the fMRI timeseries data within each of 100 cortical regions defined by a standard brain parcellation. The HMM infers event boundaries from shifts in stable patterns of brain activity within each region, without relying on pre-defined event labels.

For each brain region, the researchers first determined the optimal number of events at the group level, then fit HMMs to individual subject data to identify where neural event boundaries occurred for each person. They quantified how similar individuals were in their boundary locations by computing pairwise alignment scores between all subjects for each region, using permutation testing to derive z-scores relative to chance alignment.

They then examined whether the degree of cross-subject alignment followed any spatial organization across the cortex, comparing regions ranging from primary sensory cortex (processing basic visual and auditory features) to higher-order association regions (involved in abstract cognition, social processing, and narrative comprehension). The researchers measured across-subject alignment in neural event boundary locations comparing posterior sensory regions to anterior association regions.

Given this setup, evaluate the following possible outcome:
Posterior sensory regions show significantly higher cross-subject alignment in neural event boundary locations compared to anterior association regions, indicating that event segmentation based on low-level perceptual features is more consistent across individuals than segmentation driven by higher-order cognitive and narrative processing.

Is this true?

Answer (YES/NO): YES